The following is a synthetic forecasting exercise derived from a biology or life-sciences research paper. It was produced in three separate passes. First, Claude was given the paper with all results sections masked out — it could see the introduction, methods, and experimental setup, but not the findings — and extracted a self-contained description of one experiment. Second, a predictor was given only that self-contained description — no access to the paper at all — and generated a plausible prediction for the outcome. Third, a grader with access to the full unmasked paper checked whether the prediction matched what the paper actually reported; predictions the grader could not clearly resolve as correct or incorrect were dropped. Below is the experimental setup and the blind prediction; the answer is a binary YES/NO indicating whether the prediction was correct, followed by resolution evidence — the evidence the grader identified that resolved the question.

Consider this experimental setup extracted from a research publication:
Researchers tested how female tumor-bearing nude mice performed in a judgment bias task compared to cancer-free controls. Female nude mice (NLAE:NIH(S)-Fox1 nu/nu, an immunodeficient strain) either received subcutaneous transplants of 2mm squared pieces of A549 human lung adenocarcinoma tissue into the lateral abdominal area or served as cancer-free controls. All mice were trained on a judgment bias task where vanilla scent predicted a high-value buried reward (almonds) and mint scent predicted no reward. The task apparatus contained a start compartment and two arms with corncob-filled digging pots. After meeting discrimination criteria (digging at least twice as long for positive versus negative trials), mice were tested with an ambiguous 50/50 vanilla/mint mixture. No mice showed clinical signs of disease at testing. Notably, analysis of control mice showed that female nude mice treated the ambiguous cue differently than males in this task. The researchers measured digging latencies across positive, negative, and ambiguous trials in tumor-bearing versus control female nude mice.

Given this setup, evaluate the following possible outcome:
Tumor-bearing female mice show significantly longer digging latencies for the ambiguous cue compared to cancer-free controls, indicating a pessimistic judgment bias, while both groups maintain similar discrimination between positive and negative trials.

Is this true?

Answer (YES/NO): NO